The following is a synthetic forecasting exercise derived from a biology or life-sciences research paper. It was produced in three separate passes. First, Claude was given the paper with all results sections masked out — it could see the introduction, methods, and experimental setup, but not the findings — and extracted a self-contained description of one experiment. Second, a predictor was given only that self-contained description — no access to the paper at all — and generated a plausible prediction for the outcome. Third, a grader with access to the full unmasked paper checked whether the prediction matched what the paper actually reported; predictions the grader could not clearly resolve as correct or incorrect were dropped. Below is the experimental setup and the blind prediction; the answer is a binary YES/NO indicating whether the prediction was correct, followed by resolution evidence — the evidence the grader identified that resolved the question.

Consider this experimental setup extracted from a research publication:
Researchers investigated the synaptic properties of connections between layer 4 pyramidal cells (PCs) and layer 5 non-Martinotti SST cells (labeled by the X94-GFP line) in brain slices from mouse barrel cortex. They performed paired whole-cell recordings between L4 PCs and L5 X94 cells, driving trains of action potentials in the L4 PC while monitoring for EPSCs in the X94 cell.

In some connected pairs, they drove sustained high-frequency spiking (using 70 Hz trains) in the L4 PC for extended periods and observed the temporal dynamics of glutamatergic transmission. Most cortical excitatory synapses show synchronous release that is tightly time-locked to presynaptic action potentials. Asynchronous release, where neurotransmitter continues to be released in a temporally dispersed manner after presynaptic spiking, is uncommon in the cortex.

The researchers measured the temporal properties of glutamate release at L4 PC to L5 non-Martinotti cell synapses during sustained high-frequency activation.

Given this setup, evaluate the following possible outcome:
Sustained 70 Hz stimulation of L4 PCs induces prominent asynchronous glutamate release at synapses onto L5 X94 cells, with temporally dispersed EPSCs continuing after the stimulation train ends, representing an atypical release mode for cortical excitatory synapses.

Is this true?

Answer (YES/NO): YES